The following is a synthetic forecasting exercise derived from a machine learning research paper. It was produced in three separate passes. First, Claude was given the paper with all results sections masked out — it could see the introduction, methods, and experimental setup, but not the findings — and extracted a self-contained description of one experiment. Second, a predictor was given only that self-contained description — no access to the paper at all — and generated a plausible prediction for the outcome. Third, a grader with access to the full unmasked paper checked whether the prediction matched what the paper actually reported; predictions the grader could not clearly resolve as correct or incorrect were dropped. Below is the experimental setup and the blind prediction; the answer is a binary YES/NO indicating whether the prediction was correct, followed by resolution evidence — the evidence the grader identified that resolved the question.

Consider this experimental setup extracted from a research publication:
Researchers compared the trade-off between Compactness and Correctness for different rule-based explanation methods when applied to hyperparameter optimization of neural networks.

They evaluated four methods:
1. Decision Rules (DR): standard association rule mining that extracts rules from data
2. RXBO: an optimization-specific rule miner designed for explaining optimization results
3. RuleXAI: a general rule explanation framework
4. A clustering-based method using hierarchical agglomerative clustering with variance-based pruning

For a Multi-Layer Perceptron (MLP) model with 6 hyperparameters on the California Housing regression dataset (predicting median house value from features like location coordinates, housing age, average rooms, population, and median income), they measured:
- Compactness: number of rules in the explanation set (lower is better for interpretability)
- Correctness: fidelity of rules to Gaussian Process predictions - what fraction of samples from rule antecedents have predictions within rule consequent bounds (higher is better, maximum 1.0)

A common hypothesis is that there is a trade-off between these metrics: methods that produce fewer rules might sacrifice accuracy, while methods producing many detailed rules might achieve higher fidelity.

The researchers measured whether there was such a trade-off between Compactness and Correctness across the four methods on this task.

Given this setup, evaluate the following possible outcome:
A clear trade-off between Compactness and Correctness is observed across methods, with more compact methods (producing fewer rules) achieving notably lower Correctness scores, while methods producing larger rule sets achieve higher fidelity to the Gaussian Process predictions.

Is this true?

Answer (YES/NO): NO